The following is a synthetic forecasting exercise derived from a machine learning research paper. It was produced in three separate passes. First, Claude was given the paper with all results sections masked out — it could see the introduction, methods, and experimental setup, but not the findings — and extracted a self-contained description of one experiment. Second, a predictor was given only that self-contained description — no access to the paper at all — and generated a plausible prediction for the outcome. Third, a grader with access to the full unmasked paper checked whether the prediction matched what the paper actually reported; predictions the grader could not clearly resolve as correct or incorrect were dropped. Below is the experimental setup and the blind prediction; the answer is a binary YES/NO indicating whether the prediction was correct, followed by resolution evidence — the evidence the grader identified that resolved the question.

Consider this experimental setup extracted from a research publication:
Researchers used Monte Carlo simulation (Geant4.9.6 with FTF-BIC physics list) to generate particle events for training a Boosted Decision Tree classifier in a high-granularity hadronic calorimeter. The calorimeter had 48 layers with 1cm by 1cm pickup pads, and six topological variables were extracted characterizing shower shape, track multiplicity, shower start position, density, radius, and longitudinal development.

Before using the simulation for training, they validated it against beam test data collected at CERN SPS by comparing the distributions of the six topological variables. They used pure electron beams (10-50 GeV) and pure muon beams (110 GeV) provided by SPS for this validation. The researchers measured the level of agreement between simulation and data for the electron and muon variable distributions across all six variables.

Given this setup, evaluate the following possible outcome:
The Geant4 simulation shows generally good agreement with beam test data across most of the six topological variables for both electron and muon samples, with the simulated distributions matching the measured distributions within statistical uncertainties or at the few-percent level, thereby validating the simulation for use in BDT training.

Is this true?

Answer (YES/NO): NO